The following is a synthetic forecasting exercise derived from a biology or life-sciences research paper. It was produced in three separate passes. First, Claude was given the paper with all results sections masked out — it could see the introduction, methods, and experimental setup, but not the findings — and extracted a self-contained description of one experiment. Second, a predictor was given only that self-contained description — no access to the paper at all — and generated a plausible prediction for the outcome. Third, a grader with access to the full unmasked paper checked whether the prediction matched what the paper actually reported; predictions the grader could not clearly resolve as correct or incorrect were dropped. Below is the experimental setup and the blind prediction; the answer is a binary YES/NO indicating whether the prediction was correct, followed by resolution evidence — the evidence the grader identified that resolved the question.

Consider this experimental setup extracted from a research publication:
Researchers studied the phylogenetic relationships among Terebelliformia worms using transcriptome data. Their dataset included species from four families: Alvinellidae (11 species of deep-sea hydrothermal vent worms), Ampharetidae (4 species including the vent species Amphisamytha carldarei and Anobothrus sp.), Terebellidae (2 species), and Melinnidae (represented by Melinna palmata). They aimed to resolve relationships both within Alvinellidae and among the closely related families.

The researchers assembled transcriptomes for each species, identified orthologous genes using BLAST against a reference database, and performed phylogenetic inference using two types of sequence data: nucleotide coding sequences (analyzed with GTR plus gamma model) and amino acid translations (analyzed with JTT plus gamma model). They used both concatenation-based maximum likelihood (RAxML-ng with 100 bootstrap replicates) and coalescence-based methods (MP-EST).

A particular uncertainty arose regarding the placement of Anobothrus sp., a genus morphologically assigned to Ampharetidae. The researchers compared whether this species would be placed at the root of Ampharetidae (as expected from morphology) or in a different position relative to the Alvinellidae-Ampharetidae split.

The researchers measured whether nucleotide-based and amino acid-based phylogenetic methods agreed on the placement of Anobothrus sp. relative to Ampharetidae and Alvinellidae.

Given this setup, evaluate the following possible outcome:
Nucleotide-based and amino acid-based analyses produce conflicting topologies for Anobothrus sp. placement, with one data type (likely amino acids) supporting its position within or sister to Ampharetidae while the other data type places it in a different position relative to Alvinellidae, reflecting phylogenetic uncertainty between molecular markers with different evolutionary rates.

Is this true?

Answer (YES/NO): YES